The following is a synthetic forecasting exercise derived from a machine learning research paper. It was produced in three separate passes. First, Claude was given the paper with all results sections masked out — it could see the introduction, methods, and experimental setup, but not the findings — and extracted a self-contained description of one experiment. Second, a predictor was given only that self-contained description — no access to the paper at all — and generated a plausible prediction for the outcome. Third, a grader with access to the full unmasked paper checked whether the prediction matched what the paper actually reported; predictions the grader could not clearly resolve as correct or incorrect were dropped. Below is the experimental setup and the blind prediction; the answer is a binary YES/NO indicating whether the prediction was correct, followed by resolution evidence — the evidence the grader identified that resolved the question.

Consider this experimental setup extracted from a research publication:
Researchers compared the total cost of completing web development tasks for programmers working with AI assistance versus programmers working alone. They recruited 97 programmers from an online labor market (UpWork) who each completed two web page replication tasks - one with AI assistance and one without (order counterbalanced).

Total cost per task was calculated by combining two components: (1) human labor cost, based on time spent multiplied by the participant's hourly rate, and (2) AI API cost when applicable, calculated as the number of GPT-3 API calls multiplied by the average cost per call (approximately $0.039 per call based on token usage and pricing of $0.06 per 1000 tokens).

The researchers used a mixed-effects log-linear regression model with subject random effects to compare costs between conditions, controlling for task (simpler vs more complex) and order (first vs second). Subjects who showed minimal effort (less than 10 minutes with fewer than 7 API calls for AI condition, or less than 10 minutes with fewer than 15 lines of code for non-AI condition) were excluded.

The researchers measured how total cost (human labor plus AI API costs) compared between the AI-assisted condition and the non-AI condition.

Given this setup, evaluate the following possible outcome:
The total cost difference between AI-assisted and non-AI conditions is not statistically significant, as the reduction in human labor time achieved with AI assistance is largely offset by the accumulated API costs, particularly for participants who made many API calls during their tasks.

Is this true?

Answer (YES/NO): YES